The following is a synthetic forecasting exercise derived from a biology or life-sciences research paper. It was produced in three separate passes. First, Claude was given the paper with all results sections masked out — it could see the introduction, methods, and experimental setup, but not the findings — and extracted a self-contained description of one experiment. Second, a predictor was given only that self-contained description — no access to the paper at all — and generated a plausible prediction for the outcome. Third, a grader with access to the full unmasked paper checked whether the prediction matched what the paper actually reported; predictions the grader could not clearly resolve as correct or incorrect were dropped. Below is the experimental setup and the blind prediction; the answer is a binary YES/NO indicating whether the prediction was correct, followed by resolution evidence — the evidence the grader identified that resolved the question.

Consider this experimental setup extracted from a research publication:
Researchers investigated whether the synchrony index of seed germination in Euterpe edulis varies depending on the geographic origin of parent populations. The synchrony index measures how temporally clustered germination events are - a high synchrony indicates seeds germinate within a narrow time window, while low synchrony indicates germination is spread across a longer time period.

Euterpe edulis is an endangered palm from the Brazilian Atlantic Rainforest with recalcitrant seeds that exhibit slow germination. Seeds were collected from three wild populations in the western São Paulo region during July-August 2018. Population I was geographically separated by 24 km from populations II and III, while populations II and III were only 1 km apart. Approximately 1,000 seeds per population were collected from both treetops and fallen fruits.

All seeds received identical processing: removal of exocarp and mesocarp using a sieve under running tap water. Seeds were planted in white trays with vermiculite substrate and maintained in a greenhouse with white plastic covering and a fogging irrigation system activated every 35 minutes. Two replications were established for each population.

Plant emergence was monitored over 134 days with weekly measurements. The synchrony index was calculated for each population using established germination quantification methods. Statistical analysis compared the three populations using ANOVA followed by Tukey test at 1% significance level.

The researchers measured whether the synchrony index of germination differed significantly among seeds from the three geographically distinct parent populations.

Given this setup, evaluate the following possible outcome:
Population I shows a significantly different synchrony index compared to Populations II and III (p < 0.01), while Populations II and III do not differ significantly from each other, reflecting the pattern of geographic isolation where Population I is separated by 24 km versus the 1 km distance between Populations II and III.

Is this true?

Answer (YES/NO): NO